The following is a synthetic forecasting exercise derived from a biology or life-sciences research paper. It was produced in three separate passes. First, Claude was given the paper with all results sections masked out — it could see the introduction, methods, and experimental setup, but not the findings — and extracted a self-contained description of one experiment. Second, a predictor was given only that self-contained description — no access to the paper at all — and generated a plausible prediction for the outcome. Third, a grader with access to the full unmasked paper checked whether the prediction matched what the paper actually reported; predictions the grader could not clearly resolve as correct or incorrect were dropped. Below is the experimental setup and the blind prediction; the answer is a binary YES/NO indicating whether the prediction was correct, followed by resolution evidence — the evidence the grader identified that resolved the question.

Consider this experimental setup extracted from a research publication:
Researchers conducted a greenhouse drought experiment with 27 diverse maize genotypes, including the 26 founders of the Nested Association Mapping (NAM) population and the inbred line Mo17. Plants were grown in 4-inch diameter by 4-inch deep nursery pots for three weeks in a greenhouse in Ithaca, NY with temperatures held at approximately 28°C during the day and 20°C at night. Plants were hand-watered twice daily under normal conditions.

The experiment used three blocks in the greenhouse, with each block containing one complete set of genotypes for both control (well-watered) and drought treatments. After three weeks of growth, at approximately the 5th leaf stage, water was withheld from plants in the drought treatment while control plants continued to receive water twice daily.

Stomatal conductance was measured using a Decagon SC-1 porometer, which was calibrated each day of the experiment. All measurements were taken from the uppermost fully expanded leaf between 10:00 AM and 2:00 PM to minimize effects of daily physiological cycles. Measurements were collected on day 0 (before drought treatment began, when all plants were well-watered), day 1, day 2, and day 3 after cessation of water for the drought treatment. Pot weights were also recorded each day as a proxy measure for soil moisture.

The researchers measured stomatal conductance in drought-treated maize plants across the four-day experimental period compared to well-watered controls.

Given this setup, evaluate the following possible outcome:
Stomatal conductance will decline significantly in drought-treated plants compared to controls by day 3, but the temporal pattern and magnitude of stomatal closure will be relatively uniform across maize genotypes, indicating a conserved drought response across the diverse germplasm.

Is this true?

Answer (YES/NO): NO